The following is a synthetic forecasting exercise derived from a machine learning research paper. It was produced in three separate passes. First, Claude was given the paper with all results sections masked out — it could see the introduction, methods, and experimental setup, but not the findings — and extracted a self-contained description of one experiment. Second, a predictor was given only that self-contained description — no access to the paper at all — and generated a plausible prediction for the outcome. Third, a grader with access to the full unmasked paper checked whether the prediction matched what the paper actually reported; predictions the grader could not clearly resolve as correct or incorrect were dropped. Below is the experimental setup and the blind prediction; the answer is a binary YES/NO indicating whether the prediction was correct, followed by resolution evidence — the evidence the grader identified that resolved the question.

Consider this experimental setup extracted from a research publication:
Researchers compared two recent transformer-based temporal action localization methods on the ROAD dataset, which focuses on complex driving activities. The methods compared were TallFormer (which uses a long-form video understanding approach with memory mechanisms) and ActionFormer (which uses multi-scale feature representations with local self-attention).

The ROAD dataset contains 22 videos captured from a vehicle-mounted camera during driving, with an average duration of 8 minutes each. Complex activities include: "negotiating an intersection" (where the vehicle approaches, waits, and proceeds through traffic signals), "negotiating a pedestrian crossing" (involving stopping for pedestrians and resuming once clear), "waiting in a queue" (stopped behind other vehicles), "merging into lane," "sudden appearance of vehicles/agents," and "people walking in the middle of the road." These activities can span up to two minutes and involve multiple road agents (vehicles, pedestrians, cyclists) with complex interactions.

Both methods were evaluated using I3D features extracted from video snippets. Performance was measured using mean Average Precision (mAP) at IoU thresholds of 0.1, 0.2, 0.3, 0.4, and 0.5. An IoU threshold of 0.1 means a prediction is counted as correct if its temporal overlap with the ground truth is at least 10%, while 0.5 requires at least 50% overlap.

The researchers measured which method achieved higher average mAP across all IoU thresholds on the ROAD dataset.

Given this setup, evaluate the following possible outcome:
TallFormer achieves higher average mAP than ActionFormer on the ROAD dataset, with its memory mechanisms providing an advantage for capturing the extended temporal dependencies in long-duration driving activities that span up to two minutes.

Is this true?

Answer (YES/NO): NO